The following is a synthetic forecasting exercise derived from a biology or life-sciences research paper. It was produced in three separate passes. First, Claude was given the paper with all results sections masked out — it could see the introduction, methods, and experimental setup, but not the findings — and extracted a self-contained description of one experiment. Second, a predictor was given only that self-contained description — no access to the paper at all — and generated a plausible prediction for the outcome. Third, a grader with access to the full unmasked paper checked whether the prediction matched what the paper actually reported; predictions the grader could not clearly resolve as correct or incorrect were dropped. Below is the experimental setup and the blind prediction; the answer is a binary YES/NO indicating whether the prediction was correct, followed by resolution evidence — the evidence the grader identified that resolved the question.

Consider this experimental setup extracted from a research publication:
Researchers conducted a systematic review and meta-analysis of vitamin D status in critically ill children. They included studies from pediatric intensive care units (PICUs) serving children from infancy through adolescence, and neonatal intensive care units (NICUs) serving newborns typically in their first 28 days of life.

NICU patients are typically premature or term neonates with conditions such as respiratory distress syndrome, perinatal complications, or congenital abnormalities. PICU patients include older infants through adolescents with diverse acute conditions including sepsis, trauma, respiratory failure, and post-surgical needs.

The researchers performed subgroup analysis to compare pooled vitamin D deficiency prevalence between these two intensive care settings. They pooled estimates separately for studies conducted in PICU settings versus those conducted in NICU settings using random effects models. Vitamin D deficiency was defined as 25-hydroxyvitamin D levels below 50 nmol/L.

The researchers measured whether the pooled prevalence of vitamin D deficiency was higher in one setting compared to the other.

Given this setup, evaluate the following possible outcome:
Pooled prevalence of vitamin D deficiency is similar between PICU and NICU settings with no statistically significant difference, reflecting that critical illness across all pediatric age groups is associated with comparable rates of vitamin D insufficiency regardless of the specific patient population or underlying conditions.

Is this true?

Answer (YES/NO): NO